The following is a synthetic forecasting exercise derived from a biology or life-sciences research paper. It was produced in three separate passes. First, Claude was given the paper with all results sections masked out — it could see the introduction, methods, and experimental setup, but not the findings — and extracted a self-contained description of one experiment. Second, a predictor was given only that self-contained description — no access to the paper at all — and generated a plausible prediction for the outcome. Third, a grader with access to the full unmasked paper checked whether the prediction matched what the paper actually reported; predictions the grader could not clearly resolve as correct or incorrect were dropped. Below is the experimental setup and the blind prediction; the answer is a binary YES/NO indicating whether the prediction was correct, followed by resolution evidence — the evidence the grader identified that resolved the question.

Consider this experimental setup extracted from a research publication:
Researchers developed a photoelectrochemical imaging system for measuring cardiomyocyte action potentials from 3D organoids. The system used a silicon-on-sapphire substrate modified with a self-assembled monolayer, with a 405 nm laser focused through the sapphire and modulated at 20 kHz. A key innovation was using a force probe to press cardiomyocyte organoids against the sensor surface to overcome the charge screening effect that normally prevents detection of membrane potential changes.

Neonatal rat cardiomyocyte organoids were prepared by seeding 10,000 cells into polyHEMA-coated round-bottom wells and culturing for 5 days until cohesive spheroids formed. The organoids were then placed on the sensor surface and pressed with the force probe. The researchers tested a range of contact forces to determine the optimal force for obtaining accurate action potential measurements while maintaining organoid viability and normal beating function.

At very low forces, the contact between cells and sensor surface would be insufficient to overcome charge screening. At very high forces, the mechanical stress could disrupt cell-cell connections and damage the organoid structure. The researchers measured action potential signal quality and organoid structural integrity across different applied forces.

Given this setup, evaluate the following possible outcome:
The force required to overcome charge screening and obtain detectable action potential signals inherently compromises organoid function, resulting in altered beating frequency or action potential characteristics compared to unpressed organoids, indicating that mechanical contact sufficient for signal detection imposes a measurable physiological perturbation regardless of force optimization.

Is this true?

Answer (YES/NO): NO